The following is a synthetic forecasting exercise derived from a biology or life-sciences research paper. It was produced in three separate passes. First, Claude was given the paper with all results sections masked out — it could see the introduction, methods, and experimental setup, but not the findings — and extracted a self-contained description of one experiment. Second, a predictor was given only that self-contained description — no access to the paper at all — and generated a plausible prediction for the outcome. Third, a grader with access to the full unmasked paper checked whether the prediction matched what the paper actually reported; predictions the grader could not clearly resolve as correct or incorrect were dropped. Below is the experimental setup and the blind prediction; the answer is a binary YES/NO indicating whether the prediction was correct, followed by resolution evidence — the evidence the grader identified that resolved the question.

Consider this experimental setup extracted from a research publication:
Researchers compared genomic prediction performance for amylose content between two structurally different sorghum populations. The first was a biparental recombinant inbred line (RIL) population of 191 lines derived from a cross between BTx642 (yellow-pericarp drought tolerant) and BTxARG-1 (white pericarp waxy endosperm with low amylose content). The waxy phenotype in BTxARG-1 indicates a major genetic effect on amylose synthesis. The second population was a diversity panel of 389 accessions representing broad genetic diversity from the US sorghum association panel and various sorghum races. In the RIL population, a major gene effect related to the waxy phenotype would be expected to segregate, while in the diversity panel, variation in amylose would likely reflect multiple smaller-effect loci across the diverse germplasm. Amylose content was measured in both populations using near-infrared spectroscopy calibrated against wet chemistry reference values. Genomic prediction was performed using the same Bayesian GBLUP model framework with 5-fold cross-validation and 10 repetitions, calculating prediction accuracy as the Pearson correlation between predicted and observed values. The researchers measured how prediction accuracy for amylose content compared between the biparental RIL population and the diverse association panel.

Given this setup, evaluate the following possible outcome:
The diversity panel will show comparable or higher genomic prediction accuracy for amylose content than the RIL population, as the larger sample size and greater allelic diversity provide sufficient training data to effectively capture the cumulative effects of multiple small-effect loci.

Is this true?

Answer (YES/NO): NO